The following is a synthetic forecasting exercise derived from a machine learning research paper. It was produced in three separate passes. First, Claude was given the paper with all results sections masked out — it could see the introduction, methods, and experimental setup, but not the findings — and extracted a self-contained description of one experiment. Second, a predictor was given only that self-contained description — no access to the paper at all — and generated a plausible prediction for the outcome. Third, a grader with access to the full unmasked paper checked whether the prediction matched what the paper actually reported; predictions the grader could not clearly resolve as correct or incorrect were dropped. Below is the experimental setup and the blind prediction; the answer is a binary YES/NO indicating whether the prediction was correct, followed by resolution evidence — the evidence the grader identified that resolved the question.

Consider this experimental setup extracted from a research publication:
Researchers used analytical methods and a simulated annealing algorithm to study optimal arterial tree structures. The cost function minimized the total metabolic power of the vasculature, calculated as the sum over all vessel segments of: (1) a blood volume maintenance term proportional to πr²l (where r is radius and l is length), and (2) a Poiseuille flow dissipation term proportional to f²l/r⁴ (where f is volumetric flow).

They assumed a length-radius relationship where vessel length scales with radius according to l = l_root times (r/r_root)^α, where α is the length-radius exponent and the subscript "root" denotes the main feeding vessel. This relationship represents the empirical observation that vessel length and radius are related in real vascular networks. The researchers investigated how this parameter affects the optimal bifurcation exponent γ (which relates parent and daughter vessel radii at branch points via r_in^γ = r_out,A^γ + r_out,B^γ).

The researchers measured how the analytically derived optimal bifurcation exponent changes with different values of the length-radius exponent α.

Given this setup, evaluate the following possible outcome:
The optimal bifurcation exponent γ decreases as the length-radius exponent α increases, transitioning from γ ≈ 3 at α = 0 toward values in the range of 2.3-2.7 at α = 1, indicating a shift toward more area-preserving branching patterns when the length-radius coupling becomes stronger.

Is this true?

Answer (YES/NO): NO